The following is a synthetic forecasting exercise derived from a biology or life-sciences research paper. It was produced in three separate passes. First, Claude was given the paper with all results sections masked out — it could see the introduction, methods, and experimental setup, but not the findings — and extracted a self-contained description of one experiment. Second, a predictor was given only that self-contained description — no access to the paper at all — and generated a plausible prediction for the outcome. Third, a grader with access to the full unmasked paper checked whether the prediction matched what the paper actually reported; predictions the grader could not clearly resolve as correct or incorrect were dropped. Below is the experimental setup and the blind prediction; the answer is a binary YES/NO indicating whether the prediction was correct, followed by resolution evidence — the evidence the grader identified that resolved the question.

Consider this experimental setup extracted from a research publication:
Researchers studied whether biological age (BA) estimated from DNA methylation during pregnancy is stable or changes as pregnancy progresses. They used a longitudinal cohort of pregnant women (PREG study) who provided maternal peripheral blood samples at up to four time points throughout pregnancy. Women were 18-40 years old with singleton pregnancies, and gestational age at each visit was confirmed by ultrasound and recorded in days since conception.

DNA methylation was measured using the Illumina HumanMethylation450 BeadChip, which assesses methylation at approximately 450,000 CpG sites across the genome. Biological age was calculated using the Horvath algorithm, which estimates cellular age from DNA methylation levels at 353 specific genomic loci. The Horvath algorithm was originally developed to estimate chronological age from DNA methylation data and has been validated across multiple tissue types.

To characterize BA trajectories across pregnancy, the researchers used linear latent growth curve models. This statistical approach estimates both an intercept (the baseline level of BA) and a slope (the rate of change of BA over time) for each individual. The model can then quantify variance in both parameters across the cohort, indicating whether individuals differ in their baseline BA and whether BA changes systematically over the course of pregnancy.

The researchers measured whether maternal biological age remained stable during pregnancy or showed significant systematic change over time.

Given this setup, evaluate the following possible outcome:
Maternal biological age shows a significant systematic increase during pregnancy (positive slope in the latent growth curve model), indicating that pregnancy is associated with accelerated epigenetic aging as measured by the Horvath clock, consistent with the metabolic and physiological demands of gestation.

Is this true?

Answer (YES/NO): NO